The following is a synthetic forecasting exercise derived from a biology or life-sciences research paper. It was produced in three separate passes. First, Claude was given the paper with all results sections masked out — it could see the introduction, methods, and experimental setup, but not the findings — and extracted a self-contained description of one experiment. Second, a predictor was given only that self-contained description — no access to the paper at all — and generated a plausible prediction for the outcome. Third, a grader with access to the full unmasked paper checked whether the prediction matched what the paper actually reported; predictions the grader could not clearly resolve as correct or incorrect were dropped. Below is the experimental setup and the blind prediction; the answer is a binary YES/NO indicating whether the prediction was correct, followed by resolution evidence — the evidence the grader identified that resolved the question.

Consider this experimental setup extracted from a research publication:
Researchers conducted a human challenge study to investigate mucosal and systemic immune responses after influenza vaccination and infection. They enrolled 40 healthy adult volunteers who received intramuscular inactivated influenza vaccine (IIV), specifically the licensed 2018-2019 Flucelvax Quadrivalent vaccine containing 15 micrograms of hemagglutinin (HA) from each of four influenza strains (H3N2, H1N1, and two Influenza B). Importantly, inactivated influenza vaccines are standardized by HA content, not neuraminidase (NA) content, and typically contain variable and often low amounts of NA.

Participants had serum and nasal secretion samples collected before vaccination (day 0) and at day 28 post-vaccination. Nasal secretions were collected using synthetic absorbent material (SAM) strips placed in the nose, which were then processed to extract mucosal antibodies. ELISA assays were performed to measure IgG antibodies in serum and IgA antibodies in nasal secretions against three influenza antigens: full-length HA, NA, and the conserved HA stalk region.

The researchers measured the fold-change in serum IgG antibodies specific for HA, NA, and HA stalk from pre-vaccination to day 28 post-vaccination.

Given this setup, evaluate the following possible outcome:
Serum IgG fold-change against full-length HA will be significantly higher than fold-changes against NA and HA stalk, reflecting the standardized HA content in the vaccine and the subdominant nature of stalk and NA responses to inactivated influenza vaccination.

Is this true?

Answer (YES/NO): NO